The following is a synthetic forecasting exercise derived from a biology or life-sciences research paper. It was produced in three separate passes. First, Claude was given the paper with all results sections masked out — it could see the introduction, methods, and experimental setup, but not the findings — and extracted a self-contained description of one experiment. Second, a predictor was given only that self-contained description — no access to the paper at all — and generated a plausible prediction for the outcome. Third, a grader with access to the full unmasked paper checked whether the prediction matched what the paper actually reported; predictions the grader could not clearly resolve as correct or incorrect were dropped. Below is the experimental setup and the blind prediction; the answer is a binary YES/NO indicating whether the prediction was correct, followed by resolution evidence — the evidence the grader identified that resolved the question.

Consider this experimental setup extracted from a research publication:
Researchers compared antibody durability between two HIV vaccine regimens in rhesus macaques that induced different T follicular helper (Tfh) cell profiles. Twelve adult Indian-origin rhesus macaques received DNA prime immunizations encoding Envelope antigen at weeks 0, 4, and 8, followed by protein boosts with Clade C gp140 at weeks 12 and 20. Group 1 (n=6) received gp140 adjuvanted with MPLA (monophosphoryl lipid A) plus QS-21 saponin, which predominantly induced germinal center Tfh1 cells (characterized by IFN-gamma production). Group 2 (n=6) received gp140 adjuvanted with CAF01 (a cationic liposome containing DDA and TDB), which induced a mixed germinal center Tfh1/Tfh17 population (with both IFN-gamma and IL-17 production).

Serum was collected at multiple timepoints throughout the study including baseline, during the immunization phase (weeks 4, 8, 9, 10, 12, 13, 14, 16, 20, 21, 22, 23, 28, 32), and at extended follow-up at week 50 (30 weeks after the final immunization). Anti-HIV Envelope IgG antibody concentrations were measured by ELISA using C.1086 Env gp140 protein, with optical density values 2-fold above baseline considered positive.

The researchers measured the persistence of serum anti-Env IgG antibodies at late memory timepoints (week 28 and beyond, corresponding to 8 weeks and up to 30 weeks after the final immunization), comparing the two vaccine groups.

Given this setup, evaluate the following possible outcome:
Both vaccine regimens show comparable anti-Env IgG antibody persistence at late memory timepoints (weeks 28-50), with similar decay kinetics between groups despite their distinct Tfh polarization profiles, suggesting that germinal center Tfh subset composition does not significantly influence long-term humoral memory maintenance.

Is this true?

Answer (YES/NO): NO